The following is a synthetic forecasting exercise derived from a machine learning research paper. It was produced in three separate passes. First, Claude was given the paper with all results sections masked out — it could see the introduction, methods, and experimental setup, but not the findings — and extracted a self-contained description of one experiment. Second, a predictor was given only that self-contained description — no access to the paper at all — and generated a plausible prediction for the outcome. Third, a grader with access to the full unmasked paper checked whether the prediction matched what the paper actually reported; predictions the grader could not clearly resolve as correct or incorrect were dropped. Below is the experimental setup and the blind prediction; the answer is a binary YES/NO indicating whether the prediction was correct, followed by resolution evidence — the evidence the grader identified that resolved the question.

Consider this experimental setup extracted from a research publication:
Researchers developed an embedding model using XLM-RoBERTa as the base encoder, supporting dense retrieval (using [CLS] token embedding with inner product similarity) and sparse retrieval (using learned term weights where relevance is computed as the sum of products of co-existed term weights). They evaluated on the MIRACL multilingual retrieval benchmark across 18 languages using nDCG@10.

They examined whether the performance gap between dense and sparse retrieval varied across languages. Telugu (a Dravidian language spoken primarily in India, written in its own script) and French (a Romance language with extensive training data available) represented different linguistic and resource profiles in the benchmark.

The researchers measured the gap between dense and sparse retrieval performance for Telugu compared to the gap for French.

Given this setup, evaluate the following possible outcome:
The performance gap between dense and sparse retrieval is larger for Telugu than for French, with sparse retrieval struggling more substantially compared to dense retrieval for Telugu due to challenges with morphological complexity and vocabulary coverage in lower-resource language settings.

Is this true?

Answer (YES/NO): NO